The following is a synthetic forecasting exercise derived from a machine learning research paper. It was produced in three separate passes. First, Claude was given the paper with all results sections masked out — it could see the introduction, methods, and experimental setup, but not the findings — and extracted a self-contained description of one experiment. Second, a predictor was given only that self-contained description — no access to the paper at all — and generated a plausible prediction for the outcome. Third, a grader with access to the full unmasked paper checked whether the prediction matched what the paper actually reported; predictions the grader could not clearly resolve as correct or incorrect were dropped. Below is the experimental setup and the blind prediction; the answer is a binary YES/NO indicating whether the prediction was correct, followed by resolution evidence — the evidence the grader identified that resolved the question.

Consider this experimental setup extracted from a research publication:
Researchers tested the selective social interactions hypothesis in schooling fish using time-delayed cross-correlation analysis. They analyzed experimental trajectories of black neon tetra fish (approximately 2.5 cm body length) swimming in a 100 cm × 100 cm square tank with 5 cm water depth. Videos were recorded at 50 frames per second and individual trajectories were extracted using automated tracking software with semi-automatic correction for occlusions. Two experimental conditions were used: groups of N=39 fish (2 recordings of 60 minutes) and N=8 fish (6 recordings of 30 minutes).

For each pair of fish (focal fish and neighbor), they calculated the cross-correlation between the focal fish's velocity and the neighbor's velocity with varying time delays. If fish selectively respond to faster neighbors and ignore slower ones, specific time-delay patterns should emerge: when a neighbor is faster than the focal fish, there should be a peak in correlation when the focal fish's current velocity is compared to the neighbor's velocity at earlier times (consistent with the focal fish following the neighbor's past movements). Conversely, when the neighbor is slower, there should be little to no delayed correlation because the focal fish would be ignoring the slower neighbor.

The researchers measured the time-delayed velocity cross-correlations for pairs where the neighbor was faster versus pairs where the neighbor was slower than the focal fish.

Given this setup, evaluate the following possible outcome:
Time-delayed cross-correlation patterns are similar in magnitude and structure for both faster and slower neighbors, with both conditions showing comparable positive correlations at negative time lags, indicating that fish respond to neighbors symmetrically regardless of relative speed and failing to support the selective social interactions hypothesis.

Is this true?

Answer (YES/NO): NO